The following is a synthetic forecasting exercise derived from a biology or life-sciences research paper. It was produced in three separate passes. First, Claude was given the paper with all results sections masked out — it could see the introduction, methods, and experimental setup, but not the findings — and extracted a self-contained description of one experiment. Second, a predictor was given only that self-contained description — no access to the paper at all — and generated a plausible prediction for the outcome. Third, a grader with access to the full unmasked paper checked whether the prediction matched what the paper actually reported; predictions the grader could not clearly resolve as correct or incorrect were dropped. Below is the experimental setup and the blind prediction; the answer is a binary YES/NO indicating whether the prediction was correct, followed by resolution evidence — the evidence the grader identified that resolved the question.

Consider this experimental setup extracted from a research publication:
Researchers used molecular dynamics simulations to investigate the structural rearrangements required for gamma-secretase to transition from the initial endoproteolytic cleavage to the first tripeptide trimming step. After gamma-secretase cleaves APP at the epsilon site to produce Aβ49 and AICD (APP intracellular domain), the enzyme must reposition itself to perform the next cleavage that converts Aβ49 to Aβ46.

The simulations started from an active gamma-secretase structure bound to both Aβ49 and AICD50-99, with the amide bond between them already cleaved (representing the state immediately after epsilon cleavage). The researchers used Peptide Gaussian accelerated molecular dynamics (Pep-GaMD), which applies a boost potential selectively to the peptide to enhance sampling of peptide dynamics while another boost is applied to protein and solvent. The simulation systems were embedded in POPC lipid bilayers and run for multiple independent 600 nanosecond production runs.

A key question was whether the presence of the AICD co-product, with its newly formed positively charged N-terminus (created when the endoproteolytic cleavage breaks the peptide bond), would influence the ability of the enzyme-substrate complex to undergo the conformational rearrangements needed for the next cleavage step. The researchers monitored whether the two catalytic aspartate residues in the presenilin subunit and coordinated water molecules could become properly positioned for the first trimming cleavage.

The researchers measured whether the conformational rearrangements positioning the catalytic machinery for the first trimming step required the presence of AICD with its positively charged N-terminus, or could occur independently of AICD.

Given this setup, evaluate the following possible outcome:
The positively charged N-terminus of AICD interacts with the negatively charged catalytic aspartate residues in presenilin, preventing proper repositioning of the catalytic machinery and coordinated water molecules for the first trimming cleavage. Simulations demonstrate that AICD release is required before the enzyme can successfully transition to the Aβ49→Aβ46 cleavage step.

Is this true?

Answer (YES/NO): NO